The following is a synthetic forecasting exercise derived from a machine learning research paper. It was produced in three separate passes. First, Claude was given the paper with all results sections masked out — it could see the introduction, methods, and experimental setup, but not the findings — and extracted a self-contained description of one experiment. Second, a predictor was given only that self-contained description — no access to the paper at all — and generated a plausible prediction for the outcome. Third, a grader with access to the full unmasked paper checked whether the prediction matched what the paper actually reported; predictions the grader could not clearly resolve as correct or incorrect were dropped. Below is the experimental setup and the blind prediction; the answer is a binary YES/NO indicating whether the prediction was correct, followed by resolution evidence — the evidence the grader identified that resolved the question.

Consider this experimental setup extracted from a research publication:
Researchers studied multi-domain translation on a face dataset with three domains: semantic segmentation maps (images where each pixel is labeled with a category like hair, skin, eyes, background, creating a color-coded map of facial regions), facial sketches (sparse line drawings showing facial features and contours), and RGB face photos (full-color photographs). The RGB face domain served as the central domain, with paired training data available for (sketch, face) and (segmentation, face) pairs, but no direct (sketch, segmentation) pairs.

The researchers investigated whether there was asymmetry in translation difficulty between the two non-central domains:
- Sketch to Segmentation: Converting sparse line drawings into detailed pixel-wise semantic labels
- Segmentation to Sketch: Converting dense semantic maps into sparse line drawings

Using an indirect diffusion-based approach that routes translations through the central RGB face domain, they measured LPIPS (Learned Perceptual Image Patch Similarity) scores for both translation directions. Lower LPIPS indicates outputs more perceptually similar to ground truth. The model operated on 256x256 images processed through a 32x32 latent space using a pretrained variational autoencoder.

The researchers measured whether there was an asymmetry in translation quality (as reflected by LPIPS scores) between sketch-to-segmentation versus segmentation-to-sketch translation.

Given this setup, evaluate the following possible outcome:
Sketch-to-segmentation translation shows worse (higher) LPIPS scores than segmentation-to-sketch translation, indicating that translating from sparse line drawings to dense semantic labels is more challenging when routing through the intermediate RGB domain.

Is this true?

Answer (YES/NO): YES